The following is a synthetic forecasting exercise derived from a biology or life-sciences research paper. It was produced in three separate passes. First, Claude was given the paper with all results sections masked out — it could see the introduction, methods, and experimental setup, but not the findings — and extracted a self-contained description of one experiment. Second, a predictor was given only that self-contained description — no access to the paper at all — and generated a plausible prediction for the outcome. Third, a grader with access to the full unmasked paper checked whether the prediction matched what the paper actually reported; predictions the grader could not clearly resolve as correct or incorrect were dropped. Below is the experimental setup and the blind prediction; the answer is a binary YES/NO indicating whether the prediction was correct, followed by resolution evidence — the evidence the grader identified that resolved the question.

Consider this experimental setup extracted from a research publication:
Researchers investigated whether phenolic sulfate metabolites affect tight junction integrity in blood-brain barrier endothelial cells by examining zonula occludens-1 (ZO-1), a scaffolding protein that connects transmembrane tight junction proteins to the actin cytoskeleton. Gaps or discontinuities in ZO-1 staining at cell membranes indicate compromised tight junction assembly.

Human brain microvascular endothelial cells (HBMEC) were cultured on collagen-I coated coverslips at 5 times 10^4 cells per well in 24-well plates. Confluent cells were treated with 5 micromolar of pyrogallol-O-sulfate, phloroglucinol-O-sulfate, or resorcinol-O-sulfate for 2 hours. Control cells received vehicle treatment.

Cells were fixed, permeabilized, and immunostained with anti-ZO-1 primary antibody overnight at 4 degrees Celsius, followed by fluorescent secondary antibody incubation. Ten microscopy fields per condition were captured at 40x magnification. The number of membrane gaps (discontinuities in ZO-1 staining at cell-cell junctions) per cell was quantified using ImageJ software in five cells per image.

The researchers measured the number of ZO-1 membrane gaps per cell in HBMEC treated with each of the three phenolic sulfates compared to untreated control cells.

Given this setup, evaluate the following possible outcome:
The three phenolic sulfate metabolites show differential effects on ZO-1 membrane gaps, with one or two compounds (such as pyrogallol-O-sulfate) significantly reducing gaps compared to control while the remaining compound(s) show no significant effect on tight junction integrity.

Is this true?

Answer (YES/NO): YES